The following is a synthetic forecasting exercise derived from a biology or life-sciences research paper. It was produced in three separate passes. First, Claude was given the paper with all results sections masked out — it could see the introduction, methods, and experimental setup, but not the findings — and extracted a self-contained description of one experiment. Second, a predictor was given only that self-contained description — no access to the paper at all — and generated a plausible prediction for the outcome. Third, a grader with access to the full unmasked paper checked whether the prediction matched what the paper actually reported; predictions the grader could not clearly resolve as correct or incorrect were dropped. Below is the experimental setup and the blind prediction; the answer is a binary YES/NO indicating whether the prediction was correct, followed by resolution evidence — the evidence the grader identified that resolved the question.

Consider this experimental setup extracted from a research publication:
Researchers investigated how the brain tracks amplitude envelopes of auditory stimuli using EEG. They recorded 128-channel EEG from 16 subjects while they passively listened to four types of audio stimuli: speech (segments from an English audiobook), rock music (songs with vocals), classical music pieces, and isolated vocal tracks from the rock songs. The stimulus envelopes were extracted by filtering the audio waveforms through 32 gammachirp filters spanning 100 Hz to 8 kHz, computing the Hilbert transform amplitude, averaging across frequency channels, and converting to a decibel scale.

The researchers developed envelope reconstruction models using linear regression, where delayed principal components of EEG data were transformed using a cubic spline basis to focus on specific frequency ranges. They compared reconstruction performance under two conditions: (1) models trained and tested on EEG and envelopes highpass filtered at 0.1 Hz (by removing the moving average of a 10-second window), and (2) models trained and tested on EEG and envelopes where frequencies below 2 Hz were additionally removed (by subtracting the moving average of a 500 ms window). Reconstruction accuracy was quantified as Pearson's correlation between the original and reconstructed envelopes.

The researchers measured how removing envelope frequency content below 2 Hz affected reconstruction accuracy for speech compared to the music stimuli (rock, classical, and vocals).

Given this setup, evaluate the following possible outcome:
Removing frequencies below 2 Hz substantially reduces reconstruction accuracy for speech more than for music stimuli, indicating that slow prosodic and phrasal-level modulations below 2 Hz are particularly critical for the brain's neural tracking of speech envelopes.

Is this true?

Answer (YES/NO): NO